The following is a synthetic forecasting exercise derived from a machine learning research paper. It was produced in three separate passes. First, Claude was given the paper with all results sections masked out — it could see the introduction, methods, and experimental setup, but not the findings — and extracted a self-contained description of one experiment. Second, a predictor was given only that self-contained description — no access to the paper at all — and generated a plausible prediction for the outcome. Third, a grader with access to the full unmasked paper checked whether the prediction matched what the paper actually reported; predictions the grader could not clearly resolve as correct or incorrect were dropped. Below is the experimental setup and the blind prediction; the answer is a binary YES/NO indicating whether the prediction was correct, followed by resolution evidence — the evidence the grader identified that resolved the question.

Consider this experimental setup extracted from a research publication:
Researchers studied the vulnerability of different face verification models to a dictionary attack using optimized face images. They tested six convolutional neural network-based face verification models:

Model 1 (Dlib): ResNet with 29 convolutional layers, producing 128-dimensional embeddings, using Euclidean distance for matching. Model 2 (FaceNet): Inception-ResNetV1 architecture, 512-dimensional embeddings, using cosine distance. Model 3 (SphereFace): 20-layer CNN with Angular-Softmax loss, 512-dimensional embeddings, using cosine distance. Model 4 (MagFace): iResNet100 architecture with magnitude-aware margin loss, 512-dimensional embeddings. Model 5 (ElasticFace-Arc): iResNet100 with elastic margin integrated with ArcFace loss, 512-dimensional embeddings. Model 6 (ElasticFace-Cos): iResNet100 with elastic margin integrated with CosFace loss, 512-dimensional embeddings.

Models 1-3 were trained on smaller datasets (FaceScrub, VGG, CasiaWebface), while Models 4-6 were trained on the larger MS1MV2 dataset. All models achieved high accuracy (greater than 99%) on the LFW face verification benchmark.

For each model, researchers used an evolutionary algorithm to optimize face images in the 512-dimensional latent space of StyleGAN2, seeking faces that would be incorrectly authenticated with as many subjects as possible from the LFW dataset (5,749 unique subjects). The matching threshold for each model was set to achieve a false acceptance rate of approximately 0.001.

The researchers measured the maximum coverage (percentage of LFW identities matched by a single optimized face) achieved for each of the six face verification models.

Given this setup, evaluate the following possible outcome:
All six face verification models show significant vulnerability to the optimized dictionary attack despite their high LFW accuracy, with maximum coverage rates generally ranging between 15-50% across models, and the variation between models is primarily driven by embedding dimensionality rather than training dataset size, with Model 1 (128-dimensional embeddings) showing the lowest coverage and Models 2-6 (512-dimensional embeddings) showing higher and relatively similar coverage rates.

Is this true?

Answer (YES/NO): NO